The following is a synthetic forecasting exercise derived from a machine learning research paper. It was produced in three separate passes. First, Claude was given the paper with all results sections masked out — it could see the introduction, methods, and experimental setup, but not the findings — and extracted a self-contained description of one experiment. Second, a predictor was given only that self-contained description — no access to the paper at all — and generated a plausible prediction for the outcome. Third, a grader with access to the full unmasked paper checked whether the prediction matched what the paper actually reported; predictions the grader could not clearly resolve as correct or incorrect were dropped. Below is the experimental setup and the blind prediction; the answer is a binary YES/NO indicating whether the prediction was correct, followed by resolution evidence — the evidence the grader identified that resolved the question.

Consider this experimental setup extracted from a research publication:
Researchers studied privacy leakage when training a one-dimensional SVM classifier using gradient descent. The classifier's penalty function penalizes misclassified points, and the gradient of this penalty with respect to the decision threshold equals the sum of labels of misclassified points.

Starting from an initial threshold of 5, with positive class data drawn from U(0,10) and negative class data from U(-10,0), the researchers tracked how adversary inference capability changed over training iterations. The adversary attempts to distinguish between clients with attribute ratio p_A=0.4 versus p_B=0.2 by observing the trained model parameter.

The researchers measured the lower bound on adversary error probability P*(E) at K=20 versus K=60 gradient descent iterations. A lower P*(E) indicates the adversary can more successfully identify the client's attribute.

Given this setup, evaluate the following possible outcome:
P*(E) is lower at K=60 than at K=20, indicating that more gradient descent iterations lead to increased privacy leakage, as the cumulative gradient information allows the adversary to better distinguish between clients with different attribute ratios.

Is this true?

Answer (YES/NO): YES